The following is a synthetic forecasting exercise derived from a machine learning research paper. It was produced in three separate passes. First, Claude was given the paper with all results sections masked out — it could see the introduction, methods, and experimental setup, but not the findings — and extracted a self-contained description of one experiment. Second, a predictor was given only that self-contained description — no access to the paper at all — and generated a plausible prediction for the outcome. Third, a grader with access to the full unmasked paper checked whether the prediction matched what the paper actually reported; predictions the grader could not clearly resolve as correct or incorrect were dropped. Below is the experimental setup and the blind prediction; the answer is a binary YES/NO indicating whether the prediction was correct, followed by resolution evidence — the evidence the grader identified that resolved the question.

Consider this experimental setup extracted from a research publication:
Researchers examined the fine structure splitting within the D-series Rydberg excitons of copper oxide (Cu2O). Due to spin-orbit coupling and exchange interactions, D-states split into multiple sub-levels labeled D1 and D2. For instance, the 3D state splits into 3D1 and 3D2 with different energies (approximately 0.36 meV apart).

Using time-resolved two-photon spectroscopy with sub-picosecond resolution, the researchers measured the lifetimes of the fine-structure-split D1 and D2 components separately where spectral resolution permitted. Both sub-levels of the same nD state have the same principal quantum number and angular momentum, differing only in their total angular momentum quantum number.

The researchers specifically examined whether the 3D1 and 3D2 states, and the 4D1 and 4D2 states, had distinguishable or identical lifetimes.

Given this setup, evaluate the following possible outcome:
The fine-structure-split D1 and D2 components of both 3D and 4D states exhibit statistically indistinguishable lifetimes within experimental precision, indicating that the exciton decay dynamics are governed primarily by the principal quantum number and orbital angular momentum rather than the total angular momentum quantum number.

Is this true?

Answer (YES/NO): YES